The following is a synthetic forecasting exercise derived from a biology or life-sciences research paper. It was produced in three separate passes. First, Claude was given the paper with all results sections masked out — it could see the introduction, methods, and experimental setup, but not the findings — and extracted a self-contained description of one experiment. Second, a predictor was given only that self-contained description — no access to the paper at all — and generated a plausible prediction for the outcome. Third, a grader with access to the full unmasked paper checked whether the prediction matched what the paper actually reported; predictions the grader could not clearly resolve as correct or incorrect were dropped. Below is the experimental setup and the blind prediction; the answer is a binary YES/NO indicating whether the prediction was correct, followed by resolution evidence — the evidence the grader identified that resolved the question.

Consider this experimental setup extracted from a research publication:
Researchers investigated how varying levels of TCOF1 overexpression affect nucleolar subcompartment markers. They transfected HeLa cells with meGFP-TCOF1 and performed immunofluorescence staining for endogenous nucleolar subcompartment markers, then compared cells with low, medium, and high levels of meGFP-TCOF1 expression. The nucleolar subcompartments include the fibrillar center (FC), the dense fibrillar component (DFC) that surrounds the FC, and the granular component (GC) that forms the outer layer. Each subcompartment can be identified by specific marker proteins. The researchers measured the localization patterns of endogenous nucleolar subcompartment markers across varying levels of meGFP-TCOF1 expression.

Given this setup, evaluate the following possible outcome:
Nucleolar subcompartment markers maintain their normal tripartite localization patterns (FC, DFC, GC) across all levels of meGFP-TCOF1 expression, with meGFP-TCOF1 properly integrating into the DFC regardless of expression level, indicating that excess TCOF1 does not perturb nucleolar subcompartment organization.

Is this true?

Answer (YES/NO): NO